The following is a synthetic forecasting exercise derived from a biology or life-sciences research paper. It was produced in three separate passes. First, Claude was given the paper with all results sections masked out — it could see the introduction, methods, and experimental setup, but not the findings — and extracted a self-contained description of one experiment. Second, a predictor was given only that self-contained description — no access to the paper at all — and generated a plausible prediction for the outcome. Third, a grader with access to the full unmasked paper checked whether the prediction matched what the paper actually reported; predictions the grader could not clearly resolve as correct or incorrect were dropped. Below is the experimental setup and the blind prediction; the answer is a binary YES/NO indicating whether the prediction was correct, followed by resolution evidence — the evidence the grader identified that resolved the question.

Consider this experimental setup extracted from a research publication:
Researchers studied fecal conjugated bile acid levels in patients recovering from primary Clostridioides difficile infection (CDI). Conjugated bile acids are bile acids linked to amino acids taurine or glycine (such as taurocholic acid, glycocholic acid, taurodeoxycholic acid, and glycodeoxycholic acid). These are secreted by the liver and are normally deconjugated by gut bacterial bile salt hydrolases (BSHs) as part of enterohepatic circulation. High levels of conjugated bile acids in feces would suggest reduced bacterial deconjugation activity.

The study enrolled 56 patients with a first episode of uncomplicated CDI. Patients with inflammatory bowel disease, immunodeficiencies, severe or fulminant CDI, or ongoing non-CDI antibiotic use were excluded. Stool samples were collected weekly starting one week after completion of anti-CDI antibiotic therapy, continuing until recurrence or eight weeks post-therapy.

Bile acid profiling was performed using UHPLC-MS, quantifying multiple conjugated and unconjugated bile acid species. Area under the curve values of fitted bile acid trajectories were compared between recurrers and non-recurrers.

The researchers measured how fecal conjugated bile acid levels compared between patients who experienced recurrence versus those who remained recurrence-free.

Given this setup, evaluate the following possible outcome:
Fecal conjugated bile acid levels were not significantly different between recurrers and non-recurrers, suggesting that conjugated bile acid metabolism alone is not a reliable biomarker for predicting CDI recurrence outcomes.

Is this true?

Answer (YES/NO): NO